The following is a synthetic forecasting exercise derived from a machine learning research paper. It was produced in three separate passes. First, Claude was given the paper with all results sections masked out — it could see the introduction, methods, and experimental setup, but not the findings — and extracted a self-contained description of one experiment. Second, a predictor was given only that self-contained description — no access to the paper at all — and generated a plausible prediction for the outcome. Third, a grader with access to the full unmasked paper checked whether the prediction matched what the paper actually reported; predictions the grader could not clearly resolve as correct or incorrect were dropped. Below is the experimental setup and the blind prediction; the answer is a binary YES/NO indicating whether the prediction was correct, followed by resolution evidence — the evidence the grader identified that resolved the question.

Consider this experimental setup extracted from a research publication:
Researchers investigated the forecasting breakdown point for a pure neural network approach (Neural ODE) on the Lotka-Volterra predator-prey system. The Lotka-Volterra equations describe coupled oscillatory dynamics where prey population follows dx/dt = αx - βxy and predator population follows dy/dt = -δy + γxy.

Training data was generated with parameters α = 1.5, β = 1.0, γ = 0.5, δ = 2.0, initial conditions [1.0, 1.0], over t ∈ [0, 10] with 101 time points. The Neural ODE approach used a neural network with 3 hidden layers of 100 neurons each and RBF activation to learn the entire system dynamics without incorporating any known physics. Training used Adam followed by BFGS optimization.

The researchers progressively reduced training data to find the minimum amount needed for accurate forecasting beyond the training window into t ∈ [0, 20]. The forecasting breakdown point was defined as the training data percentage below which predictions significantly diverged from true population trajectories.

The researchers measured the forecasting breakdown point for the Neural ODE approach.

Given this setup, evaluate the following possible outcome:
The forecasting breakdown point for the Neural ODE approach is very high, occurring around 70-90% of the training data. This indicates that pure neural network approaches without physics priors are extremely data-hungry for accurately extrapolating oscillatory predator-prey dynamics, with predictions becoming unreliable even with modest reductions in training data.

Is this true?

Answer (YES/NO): NO